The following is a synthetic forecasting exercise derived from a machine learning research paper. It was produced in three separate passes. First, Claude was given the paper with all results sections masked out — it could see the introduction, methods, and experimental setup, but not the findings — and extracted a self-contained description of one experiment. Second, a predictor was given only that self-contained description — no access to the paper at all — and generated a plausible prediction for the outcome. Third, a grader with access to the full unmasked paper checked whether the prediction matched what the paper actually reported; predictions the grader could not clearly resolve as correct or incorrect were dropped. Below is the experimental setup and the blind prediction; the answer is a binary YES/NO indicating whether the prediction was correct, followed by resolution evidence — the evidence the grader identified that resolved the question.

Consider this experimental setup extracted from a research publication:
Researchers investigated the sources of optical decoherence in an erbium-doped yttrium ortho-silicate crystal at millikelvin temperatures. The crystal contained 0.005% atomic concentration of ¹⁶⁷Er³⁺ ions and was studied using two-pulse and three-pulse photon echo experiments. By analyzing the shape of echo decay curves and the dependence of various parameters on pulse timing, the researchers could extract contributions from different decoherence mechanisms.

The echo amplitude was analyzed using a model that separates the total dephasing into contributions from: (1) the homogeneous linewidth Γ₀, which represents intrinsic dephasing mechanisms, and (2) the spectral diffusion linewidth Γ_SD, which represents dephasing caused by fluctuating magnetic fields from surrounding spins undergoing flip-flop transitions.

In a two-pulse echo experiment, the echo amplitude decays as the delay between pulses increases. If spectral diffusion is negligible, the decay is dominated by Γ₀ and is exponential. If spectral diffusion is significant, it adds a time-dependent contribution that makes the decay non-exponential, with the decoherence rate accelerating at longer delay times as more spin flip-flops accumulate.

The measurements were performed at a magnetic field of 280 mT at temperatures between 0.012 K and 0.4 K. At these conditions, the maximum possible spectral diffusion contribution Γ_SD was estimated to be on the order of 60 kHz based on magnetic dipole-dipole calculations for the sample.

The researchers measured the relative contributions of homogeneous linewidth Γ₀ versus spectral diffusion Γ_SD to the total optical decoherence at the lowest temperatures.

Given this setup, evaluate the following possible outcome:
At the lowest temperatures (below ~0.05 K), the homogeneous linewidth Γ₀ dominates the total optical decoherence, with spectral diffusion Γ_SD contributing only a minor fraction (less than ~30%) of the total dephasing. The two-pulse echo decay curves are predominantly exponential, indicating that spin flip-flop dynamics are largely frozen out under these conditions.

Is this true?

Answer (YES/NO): NO